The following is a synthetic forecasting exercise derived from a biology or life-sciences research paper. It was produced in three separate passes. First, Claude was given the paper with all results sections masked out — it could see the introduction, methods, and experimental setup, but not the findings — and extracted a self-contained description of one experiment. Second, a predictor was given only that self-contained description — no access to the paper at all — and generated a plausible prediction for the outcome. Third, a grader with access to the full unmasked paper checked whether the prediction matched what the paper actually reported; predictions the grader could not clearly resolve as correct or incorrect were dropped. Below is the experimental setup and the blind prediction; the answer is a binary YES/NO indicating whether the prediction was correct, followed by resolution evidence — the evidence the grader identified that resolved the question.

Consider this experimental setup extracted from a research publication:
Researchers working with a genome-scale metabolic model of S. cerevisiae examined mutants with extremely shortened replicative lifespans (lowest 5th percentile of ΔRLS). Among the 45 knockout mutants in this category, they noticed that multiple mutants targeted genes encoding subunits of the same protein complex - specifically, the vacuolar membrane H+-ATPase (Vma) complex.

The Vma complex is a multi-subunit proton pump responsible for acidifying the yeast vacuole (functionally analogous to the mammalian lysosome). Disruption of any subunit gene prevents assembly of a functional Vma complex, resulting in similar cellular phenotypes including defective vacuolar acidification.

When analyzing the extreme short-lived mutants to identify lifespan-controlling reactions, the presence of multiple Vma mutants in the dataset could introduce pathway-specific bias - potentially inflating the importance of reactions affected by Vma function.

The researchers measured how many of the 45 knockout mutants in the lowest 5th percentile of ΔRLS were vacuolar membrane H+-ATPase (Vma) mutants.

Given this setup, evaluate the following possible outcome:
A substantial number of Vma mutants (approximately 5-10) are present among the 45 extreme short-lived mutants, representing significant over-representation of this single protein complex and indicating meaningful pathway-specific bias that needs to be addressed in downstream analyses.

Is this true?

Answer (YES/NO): YES